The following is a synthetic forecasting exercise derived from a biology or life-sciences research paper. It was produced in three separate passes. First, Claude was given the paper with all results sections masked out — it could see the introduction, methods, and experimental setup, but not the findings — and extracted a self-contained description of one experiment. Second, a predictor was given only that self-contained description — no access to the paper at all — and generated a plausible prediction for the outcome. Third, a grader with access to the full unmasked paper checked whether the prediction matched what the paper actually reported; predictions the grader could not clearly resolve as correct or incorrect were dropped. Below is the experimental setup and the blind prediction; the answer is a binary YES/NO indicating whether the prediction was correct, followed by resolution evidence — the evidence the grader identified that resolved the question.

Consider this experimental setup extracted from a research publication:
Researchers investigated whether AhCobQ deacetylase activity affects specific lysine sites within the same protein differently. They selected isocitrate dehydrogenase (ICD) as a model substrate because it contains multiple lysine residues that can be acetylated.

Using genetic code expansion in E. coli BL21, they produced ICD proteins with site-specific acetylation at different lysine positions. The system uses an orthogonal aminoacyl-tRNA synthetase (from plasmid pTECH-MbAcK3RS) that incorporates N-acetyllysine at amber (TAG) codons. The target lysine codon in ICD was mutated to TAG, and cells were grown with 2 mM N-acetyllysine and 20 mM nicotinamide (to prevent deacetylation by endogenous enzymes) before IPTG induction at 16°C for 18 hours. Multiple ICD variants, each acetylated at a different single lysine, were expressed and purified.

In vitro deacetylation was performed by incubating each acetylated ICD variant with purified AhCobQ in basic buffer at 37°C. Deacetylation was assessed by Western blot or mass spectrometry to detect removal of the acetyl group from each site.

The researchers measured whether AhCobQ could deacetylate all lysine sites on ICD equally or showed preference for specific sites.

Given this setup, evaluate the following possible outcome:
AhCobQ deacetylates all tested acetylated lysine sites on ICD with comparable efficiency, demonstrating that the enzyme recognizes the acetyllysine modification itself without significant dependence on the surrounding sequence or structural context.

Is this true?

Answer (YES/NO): NO